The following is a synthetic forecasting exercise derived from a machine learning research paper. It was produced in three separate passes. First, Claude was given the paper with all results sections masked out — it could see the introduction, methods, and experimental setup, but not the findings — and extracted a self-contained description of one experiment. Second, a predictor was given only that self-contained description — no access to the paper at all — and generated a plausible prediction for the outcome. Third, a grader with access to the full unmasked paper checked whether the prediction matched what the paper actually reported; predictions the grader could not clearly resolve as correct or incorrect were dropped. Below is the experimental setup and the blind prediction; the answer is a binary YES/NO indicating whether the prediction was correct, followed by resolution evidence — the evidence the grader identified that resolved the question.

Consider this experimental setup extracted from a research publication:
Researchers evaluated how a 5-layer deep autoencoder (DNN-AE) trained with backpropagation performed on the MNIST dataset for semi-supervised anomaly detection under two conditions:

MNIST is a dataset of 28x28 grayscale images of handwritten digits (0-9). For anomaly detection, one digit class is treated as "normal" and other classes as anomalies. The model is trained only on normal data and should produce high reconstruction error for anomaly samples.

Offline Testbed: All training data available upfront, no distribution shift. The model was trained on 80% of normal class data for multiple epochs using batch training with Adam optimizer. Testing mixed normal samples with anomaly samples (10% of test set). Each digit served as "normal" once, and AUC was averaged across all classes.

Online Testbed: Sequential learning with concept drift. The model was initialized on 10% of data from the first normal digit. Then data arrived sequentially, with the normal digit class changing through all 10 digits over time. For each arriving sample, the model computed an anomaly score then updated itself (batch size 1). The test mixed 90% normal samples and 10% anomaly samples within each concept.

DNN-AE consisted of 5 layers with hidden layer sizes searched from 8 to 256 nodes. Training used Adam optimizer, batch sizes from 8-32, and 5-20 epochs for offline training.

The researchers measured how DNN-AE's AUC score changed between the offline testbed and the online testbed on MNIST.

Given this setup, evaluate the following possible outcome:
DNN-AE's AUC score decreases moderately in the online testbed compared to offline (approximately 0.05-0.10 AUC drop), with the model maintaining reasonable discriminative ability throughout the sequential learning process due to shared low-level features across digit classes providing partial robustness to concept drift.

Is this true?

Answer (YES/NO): NO